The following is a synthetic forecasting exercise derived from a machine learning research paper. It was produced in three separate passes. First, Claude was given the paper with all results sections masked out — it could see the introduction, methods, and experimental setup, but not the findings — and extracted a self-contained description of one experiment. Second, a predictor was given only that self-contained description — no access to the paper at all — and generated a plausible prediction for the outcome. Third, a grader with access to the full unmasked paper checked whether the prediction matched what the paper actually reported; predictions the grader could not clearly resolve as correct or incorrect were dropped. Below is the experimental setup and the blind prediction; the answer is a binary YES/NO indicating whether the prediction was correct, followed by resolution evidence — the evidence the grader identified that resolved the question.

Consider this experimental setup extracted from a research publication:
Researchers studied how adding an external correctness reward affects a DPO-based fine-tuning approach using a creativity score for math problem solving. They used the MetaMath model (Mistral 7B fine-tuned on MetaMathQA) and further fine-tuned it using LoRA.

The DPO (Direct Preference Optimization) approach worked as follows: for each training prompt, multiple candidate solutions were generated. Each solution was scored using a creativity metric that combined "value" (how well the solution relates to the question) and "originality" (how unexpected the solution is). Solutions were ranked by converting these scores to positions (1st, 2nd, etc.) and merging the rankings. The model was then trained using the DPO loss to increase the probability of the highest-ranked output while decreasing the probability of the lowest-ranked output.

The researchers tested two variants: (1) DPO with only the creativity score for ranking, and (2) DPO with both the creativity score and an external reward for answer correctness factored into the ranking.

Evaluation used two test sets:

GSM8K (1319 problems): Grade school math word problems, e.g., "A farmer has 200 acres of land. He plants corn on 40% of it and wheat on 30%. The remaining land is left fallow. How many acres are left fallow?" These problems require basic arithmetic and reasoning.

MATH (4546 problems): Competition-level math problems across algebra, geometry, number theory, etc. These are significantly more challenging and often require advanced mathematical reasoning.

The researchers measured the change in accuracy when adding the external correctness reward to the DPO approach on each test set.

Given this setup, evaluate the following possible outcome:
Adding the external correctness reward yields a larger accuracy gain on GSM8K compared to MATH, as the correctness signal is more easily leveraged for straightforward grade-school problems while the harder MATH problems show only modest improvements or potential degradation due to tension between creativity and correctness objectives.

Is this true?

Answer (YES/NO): NO